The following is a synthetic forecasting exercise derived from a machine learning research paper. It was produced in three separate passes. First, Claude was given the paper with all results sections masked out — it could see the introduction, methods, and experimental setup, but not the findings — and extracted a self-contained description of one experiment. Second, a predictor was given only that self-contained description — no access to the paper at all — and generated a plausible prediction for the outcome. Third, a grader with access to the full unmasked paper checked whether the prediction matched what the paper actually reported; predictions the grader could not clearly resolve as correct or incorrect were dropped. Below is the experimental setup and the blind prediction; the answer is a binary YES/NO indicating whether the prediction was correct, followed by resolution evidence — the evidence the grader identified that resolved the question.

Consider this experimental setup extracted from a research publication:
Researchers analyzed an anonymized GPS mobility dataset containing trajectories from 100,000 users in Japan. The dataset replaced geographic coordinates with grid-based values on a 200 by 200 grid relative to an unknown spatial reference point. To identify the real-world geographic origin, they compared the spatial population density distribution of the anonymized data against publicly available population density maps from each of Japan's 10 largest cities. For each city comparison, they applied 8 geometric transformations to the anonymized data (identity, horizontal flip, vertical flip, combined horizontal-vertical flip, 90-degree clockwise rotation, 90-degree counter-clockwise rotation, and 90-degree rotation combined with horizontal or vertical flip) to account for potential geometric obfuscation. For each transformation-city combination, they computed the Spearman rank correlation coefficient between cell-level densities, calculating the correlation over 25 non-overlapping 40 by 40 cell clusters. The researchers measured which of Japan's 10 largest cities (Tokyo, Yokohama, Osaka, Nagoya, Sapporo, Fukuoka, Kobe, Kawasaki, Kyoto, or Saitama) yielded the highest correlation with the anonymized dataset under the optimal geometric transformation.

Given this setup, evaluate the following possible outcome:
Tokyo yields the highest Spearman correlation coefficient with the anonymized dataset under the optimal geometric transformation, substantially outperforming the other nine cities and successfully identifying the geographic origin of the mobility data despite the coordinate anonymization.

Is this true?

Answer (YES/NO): NO